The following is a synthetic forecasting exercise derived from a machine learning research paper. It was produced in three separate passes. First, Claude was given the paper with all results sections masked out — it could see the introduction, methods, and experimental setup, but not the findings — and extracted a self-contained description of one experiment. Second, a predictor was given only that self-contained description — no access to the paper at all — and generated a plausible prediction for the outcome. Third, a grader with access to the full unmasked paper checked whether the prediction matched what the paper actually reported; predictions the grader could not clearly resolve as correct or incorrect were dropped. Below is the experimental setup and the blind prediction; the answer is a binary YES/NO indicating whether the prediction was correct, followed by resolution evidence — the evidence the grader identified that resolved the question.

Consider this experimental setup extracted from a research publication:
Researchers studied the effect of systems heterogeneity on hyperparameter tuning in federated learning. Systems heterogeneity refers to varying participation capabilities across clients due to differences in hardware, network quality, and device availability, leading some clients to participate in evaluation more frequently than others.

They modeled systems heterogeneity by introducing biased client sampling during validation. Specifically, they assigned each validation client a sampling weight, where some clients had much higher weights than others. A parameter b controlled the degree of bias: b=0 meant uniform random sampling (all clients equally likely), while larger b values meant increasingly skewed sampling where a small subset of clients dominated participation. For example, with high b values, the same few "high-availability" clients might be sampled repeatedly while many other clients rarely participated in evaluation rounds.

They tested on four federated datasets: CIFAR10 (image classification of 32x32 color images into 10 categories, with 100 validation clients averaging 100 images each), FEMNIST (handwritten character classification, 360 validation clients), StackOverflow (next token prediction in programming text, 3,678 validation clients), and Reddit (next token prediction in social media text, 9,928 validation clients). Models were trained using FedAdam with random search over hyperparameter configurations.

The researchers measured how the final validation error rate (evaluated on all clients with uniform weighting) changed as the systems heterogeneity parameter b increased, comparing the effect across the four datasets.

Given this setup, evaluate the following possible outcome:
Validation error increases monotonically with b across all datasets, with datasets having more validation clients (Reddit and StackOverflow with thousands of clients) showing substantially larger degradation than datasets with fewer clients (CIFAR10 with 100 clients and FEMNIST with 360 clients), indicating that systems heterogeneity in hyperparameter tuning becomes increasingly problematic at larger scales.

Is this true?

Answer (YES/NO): NO